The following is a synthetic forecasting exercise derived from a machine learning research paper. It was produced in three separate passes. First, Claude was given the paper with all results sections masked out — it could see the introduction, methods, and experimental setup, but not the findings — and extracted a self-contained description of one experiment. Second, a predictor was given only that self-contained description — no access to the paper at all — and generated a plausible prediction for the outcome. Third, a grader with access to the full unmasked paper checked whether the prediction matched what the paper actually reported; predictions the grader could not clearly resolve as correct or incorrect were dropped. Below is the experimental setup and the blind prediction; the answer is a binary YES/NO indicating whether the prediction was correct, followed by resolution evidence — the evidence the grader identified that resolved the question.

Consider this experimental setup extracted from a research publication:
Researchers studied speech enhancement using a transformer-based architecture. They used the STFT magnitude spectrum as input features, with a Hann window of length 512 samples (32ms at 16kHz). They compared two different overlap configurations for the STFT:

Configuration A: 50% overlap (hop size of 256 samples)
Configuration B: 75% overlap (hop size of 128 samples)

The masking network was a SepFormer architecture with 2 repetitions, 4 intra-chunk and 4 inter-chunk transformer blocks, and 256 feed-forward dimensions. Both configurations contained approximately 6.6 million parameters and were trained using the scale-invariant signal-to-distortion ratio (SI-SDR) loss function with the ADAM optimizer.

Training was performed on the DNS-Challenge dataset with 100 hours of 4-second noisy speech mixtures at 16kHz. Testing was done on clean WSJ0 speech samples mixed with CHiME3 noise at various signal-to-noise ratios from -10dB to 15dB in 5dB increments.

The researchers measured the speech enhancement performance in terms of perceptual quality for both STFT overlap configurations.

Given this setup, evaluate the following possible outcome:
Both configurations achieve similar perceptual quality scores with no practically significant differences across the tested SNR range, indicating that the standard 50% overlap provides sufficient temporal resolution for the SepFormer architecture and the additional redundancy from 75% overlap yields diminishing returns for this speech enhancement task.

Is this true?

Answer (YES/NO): NO